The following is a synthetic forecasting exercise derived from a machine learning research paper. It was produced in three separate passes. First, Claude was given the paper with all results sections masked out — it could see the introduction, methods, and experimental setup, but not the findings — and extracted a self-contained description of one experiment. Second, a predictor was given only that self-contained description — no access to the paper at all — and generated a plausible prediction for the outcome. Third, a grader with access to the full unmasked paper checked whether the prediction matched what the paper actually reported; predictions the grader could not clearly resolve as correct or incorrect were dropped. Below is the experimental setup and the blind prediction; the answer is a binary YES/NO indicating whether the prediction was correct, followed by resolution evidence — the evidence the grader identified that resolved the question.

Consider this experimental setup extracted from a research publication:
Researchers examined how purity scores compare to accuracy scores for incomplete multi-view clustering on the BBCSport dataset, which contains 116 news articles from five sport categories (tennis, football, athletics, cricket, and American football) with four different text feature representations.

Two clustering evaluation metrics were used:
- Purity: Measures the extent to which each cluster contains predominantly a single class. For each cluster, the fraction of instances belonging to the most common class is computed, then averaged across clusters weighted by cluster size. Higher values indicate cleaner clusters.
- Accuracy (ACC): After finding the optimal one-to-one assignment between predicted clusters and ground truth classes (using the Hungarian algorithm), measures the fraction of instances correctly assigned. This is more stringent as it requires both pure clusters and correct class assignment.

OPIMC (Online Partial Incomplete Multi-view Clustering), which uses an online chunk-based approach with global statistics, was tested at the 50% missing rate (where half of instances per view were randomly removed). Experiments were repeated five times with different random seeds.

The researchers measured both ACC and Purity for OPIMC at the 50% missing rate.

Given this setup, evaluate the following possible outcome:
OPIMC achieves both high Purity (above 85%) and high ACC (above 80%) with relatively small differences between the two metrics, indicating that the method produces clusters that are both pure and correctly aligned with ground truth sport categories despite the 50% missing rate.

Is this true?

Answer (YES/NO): NO